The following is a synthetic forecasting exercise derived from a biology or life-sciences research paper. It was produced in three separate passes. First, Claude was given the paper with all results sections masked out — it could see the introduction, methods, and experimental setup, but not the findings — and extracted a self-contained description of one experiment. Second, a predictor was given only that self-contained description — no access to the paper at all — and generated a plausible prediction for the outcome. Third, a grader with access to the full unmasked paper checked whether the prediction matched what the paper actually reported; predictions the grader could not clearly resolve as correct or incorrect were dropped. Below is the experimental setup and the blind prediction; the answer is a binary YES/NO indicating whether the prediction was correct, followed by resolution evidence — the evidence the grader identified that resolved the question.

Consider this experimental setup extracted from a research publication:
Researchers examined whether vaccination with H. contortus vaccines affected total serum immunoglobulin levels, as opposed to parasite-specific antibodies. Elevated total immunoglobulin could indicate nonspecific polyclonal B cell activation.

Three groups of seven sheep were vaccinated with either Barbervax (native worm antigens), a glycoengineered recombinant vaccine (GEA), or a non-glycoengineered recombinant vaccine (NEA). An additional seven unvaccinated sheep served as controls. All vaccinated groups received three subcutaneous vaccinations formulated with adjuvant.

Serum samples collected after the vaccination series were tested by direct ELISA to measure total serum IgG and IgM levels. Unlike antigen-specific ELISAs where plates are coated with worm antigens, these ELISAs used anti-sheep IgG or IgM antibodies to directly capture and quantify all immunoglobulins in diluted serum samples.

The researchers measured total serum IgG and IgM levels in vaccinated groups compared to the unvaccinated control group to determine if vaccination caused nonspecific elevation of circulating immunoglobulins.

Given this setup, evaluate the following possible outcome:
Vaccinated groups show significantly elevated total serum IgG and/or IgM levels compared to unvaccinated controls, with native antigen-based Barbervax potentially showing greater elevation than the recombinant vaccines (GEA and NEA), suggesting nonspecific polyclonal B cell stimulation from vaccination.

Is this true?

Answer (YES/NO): NO